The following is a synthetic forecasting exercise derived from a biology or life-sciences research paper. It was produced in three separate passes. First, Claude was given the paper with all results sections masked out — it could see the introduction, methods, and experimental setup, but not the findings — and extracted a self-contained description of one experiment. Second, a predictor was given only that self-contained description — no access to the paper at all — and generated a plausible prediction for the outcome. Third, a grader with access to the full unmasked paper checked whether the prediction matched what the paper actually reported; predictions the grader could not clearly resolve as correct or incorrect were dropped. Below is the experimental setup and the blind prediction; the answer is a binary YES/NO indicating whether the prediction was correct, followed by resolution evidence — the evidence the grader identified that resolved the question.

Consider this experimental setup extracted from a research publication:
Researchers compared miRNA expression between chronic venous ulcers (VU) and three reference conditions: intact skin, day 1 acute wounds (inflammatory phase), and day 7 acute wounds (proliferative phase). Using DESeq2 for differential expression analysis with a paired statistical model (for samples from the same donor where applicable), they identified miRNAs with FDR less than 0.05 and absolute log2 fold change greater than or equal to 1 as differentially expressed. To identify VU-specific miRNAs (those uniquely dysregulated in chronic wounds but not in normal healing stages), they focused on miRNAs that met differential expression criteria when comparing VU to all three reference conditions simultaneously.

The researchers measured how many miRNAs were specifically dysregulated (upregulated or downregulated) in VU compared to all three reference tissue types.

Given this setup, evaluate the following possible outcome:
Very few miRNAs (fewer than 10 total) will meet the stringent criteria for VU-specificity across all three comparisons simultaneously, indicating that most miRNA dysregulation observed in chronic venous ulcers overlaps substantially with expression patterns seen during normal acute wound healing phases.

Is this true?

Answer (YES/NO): NO